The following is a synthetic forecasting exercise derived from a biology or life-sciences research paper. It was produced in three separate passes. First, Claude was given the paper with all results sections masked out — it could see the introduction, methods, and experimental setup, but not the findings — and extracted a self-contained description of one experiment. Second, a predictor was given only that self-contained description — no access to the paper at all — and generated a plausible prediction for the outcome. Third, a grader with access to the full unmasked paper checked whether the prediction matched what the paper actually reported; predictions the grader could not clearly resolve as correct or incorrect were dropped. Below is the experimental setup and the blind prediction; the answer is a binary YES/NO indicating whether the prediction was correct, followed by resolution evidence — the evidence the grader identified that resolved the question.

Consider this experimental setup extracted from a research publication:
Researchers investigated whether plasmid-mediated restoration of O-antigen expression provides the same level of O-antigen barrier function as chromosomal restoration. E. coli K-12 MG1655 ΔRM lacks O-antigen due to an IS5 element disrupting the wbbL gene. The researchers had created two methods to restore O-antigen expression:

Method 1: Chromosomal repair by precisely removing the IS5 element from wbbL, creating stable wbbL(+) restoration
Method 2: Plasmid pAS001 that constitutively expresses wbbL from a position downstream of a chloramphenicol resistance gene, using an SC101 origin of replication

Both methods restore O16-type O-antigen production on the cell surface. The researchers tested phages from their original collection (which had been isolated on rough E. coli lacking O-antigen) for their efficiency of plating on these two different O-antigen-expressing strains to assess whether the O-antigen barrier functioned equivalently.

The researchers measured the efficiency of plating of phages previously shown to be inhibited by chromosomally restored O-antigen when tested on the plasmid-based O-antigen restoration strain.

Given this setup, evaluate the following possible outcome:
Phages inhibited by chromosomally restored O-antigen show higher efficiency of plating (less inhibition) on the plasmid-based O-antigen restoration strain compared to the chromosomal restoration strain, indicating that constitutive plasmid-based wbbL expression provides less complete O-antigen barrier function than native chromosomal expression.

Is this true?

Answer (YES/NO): YES